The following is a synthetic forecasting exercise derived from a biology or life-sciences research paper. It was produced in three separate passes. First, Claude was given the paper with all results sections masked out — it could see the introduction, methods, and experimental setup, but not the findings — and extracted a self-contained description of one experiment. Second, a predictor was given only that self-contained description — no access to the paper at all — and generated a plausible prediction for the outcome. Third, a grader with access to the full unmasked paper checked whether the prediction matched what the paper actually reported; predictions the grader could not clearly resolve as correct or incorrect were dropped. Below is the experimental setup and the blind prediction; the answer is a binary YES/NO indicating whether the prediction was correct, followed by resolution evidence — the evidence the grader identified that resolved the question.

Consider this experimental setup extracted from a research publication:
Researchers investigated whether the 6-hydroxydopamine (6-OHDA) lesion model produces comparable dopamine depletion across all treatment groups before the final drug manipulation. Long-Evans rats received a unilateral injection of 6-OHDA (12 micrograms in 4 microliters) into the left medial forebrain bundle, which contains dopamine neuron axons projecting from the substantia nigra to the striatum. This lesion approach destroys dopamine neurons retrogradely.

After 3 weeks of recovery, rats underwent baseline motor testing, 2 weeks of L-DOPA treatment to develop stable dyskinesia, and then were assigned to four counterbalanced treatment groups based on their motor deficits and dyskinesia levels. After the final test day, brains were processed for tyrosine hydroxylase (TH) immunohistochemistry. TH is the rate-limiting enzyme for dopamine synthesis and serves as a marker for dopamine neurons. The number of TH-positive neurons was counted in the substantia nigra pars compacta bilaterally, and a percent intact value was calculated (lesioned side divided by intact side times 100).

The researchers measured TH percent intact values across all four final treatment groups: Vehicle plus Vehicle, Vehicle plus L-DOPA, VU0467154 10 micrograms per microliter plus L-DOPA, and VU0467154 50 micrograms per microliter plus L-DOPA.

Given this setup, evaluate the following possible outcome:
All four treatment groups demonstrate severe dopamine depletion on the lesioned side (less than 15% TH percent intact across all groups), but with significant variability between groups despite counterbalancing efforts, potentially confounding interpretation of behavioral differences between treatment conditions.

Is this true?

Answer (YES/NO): NO